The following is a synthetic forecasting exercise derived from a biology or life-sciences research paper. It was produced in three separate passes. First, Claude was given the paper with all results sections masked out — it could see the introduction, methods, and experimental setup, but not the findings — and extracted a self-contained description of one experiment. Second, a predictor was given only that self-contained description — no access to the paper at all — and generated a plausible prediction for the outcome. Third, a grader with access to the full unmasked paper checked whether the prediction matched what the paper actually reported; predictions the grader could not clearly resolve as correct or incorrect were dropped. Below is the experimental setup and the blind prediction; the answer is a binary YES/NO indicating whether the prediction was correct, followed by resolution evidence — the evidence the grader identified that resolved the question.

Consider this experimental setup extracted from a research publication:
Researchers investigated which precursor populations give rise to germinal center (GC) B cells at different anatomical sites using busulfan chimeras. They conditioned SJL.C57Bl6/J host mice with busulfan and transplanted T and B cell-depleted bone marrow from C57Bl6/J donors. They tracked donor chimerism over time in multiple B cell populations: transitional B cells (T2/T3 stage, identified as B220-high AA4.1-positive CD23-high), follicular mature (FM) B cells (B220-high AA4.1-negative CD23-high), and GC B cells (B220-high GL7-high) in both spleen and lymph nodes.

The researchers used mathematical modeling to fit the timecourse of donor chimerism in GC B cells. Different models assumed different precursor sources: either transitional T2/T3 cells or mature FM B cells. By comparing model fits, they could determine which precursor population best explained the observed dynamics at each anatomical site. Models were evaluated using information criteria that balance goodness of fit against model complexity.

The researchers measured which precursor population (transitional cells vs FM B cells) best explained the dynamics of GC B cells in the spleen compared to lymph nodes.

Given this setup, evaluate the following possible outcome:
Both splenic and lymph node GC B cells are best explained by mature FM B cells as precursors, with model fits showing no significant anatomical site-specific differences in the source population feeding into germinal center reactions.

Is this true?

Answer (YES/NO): NO